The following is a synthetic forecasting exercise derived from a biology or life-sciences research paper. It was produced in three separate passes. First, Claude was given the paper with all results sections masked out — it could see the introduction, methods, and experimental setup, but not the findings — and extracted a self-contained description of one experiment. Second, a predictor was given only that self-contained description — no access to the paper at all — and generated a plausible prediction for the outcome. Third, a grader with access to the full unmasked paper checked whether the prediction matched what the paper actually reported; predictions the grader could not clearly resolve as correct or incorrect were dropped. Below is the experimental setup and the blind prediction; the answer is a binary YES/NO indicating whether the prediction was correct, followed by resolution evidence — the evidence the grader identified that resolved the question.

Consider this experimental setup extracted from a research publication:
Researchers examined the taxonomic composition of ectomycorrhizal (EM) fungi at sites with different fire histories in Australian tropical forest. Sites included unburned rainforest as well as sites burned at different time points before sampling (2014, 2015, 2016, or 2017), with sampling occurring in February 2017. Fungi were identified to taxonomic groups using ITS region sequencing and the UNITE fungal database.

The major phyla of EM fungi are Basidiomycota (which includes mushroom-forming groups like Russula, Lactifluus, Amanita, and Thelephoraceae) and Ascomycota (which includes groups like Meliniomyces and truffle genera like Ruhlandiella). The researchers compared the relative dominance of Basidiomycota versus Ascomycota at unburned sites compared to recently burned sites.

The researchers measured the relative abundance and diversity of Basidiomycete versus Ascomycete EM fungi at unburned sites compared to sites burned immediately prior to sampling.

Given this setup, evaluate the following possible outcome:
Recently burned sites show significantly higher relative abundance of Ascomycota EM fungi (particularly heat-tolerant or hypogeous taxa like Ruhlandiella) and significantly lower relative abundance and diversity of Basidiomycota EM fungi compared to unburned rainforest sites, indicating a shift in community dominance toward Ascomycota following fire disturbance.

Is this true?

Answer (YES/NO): YES